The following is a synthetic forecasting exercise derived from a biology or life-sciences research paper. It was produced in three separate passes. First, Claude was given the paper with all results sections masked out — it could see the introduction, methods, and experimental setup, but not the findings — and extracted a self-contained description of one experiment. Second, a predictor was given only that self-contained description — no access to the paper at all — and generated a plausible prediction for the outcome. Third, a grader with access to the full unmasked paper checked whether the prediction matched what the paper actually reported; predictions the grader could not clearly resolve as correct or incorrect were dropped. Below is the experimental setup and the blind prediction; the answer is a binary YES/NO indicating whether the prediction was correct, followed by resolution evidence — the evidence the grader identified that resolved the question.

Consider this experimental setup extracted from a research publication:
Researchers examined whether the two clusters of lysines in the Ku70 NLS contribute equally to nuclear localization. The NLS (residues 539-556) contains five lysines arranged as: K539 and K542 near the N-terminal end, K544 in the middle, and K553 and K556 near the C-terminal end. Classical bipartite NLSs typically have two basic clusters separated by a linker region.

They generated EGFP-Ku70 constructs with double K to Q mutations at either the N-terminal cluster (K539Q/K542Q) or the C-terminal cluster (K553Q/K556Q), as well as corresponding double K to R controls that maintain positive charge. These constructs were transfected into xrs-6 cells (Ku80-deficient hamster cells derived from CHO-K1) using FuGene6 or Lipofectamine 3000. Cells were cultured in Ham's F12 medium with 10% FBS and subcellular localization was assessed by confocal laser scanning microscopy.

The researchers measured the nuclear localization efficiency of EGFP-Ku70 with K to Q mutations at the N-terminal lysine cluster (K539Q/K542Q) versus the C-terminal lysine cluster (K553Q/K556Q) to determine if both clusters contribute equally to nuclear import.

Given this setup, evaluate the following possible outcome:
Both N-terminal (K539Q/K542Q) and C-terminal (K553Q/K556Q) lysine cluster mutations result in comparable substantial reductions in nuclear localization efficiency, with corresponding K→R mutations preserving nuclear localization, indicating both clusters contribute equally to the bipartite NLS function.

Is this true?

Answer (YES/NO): NO